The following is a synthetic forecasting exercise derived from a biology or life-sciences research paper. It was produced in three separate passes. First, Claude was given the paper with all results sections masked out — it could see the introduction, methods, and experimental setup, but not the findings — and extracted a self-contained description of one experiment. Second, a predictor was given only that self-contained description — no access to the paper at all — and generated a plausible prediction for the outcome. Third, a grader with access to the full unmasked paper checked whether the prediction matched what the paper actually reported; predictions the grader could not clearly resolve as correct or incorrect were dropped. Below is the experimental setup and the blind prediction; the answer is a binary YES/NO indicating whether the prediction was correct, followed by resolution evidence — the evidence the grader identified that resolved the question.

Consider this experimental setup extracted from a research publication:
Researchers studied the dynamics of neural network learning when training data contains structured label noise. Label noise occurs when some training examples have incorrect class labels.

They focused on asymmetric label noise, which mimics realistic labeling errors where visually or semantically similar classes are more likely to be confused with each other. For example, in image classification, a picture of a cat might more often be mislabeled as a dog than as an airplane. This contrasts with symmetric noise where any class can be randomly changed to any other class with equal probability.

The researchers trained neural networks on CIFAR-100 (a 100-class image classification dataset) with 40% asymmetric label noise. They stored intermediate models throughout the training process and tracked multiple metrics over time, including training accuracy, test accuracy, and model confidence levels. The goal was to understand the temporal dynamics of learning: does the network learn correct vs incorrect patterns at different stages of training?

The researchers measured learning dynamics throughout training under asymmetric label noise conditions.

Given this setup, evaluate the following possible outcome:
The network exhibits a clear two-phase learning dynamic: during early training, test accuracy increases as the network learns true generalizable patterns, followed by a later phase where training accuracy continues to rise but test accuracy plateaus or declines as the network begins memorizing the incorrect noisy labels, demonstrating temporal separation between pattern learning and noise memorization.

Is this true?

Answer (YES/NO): YES